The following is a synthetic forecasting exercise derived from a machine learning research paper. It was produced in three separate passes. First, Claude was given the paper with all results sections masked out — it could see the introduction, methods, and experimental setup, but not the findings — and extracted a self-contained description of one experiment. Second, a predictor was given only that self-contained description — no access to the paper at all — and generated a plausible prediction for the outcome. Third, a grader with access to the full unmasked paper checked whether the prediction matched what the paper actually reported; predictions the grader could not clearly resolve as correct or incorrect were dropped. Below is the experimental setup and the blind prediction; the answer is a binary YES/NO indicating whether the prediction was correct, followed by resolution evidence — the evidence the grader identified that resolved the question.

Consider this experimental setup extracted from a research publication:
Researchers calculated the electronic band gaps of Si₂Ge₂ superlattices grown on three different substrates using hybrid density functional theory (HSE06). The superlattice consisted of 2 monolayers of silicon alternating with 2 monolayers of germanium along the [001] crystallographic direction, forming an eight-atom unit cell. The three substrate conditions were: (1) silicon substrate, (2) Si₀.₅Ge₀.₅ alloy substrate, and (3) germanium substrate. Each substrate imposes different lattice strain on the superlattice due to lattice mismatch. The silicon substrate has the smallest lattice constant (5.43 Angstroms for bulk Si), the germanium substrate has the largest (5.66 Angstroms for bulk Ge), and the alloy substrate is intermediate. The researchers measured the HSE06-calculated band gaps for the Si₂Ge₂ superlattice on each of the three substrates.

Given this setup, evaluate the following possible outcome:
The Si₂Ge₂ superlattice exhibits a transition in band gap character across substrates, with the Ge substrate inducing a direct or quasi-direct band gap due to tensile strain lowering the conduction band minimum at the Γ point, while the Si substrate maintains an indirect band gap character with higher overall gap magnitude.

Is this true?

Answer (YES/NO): NO